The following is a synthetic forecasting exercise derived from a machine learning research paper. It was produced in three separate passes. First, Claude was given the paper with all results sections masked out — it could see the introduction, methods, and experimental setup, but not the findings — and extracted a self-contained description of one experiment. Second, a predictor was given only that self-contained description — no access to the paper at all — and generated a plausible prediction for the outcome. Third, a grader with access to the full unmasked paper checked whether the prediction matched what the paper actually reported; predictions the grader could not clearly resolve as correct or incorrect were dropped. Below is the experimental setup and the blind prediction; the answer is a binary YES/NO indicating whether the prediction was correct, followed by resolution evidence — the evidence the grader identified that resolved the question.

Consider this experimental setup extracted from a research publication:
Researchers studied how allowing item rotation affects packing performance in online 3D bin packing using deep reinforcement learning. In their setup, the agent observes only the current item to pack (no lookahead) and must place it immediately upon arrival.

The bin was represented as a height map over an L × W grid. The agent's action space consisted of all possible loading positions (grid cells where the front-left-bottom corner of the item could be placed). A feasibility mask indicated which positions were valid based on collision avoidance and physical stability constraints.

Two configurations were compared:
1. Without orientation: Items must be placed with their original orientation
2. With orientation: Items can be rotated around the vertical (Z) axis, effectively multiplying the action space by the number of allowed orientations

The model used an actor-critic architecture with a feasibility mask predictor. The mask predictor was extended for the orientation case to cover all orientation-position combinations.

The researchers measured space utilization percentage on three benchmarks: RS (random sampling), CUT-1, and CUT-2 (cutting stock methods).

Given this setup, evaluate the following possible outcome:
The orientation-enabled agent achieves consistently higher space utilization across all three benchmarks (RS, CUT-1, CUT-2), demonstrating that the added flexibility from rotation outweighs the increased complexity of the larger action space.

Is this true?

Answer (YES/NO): YES